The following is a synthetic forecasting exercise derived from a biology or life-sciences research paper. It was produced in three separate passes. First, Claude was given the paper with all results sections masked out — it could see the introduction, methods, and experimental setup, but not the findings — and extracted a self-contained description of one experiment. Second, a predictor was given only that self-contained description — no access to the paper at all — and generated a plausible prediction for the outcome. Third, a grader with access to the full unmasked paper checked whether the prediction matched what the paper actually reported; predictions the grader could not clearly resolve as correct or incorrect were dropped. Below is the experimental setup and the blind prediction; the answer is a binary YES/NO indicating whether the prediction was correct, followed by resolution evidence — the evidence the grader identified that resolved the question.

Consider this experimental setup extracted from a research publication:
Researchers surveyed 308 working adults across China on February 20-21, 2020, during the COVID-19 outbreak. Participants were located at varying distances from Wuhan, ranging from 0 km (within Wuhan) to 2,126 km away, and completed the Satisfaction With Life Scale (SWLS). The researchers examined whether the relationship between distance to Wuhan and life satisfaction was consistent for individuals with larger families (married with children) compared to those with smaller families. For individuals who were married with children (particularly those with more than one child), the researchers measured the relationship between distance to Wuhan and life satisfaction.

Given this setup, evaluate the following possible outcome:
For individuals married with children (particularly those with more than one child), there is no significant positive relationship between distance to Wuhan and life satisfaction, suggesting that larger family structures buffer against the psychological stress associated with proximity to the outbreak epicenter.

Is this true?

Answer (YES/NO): YES